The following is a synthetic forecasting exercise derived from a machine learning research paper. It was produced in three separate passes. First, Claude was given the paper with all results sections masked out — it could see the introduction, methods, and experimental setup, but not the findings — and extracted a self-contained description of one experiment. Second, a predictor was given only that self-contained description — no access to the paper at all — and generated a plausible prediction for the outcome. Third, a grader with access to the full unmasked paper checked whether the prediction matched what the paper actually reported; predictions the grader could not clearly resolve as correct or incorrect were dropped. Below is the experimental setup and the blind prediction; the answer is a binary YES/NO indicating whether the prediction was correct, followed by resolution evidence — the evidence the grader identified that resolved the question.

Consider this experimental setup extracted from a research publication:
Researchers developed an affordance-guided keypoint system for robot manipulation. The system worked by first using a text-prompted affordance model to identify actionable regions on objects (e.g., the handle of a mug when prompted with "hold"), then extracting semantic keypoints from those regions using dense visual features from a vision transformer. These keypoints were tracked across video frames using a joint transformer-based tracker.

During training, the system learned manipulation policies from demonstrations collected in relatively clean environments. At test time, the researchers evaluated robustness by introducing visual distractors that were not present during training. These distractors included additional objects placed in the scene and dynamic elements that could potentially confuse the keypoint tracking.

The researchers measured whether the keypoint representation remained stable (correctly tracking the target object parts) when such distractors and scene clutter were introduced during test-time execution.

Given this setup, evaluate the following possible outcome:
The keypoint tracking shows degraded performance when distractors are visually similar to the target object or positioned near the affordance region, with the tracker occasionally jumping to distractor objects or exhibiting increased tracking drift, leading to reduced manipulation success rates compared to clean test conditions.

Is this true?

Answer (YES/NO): NO